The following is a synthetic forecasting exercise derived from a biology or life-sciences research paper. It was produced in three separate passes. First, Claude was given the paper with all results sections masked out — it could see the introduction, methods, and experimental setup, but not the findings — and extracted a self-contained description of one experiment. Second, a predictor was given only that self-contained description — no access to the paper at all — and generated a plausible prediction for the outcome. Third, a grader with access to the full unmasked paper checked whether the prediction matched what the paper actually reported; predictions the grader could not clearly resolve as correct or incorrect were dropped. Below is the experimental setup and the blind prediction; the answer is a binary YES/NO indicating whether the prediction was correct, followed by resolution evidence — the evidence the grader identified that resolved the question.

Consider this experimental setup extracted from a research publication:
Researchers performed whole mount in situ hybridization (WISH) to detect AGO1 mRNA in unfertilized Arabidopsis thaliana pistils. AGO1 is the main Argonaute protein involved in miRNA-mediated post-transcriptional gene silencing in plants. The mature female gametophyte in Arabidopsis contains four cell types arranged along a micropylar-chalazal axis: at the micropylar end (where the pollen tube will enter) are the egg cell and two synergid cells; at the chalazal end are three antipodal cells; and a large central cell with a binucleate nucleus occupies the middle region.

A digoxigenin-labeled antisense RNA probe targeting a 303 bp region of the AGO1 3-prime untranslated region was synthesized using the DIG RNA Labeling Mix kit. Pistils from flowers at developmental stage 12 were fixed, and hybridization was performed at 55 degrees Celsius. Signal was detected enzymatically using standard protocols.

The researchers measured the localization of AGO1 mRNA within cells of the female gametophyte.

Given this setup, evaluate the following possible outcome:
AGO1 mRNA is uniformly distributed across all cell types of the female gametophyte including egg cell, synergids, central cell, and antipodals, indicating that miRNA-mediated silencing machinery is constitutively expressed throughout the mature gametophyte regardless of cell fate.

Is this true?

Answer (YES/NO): YES